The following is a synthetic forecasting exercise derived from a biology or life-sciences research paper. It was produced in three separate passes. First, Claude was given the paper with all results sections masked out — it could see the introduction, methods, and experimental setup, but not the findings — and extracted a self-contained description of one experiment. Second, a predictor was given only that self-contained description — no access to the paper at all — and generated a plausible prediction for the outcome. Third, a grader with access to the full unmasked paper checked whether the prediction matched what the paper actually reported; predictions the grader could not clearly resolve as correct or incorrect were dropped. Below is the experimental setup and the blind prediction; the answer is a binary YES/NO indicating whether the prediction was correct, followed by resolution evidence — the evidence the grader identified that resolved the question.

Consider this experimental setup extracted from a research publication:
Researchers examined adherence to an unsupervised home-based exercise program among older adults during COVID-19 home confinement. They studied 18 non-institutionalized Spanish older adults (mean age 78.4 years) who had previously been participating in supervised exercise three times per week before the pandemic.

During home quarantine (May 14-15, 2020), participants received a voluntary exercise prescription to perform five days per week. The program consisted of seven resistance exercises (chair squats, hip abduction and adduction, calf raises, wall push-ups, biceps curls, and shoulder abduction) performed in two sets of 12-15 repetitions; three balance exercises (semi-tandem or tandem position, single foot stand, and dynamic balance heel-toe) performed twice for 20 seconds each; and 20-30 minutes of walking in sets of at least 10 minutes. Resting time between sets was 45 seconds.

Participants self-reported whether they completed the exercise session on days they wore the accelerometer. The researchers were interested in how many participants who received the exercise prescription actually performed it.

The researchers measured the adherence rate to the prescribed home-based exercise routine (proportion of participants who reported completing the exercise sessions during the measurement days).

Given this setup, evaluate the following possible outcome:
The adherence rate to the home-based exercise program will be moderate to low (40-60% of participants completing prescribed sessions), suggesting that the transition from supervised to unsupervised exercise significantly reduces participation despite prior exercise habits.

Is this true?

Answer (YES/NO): NO